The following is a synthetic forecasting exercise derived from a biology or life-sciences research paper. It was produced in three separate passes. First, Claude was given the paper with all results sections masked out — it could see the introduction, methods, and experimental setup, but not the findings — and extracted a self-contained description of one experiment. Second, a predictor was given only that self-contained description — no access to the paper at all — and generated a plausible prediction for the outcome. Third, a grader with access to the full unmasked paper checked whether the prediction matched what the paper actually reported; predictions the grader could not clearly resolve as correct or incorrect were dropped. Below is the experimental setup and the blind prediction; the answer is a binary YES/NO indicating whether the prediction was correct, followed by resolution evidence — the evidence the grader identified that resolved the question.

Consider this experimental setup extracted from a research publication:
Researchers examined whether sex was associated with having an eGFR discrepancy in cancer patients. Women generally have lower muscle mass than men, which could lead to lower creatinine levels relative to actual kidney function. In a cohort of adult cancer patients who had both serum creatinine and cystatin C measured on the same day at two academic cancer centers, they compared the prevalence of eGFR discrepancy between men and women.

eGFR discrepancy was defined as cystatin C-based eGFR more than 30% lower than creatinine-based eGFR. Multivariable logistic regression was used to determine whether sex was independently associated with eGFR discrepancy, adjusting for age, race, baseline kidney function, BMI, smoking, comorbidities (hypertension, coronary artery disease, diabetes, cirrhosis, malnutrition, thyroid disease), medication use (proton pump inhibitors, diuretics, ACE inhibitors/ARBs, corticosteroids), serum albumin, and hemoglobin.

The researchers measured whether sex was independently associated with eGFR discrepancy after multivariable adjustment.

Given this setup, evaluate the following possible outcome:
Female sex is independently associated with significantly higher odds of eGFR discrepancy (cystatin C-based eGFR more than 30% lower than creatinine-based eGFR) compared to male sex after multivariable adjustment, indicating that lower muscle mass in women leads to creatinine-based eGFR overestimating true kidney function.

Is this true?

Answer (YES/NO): NO